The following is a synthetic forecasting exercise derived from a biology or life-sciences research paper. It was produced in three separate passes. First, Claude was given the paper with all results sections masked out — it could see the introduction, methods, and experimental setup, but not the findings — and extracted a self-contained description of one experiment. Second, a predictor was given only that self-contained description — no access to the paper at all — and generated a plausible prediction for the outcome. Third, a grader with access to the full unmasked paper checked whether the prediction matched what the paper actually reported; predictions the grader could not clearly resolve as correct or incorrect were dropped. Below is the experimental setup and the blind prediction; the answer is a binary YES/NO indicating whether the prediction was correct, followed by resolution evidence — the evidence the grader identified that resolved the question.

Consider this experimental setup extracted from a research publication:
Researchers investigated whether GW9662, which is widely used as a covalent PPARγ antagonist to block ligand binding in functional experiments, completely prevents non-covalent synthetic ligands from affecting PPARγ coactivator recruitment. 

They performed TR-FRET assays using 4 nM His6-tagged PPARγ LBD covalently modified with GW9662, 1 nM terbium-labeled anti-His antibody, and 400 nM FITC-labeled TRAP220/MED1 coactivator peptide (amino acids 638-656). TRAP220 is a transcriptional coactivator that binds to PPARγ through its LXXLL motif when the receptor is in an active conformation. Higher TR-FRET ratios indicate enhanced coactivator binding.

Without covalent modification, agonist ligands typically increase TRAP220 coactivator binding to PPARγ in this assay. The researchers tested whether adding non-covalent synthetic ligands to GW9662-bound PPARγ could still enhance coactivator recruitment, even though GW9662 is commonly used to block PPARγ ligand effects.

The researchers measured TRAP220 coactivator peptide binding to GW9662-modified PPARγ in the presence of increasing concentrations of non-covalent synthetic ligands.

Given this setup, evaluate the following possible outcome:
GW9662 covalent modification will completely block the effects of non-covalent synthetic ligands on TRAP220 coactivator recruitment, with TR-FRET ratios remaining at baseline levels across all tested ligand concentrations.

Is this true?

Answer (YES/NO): NO